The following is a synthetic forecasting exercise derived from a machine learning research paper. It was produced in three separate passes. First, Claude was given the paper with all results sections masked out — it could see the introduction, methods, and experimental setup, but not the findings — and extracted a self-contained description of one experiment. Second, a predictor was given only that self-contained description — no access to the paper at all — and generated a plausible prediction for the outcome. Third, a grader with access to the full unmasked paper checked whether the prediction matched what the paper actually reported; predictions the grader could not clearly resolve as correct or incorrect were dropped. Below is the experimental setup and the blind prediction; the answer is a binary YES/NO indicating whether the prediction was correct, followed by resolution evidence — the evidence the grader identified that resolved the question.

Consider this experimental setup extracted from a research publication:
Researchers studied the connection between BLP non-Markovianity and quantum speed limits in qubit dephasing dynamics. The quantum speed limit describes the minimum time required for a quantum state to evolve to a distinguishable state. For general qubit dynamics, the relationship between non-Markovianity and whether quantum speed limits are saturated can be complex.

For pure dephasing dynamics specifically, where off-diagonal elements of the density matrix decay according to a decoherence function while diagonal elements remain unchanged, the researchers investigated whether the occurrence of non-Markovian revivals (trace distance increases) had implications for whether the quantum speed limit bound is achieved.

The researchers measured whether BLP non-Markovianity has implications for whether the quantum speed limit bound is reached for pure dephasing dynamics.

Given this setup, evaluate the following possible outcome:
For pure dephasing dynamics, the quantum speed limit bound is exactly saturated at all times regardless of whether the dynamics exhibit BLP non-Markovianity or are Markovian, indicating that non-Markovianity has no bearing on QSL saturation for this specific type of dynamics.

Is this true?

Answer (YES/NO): NO